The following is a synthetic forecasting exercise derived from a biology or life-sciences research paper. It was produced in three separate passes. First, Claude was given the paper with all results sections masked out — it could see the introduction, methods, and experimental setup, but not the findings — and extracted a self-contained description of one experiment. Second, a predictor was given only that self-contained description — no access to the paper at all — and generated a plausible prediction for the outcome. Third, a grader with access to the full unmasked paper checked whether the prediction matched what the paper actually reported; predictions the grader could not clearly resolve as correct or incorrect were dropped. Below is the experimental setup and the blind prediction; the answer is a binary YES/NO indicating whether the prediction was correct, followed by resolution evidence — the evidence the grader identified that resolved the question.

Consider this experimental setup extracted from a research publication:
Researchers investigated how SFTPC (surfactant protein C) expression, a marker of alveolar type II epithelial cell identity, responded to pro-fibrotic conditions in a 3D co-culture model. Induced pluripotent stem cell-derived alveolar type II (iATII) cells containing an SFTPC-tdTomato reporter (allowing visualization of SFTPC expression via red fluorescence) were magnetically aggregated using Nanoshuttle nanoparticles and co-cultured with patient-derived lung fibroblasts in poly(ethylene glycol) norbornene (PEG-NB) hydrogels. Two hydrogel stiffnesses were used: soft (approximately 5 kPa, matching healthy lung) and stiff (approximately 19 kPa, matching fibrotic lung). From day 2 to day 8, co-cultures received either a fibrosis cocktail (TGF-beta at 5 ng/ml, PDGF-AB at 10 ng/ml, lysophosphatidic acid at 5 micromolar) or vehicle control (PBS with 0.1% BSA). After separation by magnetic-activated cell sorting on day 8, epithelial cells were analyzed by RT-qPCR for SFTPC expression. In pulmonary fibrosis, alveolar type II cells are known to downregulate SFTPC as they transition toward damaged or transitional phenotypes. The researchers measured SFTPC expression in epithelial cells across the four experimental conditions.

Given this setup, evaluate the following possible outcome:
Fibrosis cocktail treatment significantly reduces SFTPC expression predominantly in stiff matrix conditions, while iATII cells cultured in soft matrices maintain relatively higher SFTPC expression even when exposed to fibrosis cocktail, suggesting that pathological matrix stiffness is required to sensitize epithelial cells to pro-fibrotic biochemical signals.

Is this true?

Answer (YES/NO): NO